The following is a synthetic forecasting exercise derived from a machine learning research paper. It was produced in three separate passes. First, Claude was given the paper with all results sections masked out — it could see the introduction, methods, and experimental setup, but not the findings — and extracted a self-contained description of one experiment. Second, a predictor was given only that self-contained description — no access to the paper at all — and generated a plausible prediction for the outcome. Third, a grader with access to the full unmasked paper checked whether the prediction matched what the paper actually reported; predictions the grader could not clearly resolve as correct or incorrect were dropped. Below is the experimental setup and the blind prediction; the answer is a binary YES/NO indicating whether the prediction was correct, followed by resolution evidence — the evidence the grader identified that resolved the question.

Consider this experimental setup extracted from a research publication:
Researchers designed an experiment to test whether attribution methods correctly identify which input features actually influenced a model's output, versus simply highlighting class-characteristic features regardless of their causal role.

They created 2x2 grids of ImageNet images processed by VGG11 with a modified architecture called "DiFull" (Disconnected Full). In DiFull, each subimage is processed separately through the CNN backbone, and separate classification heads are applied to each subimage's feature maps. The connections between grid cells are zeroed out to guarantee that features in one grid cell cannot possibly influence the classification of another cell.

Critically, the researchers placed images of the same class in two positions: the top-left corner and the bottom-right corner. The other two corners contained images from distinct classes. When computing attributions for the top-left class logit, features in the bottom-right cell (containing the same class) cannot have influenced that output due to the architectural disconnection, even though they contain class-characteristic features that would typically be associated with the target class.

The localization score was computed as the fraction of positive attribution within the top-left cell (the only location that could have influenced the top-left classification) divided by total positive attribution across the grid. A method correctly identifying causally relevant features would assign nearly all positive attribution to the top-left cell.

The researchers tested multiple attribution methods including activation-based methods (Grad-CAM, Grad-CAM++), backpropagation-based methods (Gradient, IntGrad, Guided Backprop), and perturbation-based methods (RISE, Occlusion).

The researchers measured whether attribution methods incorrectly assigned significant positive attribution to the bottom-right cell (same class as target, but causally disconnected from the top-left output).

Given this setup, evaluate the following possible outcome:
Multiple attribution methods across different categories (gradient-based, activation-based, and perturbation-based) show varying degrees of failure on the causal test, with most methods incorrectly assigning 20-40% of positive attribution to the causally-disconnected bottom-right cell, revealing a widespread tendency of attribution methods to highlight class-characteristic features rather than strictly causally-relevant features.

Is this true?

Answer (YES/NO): NO